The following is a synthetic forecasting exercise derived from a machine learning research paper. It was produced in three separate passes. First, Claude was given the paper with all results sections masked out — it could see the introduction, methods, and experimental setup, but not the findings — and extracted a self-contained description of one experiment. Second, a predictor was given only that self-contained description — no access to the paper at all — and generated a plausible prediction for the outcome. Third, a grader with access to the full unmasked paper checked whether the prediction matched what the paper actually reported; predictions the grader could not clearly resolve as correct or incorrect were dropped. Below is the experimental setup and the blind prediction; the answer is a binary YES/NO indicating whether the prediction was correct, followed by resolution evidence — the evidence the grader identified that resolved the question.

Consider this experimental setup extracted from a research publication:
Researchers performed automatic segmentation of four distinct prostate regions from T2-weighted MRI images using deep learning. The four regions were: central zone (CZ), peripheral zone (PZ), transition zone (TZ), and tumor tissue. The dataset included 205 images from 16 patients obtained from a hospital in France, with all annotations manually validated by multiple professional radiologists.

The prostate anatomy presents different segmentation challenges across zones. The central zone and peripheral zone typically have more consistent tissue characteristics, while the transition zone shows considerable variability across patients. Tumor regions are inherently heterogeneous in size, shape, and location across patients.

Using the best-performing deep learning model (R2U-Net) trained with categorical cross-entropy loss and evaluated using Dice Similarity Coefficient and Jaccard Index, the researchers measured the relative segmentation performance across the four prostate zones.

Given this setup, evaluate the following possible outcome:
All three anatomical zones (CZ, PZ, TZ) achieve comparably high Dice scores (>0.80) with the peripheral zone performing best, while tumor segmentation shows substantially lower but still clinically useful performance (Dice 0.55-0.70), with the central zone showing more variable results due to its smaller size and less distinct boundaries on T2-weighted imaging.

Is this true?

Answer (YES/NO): NO